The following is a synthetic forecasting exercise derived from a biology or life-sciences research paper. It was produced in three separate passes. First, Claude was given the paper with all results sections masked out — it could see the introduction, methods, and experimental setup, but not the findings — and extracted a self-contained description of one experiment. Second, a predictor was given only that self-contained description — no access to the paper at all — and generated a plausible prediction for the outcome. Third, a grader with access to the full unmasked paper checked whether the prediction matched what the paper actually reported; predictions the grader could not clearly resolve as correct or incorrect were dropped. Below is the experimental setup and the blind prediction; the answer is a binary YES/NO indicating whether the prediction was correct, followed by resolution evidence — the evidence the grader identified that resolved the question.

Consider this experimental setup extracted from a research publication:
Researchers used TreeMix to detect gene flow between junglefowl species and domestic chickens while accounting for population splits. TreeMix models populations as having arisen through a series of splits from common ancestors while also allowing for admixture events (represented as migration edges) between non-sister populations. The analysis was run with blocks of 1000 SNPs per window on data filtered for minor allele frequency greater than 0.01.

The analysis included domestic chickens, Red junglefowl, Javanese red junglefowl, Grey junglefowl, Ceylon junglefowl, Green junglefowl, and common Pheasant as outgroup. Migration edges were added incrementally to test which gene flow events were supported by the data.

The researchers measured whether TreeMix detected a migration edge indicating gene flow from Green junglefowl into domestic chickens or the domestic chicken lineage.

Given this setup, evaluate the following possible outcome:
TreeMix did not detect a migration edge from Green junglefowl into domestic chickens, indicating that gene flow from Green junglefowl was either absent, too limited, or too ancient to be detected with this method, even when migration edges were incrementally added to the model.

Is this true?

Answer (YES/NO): YES